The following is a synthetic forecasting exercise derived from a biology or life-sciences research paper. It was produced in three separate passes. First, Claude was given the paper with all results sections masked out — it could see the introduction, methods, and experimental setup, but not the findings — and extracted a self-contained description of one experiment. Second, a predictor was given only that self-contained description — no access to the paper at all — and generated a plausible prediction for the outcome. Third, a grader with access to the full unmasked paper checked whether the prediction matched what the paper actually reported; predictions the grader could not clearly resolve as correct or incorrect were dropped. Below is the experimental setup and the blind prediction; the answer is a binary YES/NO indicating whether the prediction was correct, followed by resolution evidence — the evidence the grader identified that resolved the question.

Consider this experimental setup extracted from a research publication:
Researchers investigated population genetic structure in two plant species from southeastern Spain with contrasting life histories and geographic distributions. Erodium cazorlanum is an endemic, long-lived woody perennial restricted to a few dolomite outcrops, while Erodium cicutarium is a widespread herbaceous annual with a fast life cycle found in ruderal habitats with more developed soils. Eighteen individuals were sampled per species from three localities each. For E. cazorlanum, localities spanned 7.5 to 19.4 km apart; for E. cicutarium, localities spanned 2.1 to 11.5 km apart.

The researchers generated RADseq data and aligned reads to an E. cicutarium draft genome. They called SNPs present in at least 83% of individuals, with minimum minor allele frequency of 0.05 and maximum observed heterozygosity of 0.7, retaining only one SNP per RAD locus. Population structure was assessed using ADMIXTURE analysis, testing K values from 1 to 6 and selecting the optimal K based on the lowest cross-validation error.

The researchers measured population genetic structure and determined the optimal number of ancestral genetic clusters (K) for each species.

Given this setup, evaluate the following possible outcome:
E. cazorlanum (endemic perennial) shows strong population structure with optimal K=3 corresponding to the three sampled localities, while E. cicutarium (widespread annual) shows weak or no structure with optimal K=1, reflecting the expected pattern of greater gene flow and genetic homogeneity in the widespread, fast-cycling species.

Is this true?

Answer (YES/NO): NO